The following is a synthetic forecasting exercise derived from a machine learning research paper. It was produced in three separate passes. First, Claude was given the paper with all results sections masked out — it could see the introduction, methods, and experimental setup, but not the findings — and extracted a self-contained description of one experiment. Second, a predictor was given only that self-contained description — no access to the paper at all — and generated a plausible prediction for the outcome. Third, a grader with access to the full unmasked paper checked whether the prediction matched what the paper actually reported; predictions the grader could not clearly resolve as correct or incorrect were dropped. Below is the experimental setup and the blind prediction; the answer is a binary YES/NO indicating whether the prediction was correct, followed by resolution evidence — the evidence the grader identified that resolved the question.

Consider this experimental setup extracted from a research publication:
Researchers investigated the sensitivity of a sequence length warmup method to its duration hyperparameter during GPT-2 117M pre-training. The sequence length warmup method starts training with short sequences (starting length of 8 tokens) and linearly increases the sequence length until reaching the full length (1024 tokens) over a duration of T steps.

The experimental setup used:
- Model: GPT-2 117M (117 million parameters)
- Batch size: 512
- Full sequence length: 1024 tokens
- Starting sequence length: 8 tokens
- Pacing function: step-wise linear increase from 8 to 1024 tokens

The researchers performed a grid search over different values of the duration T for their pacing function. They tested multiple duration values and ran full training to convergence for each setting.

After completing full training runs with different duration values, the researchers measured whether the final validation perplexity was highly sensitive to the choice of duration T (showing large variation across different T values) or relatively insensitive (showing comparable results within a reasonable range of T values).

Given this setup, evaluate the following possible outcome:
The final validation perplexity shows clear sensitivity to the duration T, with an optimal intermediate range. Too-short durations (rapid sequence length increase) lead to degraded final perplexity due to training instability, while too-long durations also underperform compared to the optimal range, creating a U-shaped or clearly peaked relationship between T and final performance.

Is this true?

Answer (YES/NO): NO